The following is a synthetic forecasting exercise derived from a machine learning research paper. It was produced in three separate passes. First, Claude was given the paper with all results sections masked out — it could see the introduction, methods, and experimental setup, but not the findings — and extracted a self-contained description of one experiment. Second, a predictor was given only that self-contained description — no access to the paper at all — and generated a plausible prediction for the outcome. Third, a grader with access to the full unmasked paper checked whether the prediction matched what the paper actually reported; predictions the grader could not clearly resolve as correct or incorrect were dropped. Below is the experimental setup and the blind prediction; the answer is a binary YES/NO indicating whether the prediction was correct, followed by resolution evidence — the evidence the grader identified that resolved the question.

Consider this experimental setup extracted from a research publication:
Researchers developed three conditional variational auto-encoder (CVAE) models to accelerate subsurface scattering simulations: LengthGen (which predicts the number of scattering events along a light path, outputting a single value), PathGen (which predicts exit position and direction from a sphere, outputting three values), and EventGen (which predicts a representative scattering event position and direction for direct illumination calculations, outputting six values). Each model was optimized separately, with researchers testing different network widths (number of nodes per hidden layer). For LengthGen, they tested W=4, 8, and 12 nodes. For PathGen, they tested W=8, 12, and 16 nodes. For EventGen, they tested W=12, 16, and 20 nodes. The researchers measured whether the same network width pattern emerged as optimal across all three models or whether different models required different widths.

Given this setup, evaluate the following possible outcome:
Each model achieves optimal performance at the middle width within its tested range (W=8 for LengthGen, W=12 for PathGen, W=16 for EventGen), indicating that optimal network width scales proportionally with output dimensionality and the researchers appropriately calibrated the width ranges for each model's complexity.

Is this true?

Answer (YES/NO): NO